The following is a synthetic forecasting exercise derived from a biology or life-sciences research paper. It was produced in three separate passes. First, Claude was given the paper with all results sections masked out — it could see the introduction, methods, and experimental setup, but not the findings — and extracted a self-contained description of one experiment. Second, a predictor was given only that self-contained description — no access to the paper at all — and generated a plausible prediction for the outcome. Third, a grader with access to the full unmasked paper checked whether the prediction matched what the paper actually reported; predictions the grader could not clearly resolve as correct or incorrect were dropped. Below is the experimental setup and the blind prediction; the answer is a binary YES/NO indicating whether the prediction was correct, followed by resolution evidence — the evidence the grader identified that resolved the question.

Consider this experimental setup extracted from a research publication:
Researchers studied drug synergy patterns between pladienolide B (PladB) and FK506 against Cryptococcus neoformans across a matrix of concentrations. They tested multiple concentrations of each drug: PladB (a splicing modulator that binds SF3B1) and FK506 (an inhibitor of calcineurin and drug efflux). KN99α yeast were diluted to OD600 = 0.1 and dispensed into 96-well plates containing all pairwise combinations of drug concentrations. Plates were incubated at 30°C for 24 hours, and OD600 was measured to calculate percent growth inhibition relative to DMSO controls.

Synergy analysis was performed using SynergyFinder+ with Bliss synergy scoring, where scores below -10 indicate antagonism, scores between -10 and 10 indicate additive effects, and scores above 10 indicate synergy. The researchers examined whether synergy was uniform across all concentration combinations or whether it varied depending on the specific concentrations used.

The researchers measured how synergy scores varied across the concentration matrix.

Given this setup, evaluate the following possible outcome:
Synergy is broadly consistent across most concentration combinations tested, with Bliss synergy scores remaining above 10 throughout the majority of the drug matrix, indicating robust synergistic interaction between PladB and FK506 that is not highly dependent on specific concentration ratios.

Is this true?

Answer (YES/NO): NO